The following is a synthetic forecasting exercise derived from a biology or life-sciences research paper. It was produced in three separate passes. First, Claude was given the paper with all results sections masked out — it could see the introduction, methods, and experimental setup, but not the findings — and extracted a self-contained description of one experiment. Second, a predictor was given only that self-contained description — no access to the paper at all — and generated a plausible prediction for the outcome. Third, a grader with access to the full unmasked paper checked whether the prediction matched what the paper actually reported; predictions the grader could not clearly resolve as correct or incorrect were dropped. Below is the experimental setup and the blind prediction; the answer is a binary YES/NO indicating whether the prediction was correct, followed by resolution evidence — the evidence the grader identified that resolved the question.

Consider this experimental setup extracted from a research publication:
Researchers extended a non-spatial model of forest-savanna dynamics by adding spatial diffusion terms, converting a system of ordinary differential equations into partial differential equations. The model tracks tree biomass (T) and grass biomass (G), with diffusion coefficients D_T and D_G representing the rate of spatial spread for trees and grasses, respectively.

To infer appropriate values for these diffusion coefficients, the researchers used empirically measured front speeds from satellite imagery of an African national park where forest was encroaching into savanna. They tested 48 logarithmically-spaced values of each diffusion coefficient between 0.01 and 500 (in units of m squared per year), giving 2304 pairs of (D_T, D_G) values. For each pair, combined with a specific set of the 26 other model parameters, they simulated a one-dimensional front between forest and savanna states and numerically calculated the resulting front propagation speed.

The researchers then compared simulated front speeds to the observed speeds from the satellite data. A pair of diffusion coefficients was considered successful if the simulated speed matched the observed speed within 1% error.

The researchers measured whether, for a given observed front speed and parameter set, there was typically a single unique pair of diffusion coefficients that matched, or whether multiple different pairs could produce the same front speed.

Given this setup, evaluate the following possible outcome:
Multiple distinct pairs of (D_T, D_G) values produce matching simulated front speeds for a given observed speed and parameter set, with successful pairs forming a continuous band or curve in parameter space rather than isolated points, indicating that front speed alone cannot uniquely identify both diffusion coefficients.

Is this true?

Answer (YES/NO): YES